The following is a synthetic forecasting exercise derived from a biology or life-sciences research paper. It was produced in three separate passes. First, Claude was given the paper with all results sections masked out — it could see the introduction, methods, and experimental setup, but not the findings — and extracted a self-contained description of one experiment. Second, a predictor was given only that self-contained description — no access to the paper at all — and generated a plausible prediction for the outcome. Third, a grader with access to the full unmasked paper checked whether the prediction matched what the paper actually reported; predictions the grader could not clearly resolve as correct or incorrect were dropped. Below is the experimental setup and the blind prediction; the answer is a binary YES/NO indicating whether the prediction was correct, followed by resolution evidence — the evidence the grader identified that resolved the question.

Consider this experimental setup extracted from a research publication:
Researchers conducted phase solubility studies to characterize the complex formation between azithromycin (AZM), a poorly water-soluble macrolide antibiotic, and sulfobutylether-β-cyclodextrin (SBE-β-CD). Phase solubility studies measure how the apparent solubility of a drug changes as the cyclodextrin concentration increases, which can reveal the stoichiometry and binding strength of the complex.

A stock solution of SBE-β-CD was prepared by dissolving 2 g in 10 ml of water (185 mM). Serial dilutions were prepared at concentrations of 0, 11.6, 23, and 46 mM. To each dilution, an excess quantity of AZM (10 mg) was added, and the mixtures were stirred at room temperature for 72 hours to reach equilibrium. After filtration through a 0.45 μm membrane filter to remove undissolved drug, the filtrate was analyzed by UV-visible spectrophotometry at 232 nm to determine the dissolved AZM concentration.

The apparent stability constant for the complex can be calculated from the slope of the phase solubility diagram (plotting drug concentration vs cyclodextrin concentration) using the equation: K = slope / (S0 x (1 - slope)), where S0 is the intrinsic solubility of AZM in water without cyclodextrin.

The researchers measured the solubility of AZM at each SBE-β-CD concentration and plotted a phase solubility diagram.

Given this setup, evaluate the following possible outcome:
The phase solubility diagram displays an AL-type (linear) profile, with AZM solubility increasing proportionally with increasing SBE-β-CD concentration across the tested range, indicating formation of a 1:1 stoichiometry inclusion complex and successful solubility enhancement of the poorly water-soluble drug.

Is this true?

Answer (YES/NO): YES